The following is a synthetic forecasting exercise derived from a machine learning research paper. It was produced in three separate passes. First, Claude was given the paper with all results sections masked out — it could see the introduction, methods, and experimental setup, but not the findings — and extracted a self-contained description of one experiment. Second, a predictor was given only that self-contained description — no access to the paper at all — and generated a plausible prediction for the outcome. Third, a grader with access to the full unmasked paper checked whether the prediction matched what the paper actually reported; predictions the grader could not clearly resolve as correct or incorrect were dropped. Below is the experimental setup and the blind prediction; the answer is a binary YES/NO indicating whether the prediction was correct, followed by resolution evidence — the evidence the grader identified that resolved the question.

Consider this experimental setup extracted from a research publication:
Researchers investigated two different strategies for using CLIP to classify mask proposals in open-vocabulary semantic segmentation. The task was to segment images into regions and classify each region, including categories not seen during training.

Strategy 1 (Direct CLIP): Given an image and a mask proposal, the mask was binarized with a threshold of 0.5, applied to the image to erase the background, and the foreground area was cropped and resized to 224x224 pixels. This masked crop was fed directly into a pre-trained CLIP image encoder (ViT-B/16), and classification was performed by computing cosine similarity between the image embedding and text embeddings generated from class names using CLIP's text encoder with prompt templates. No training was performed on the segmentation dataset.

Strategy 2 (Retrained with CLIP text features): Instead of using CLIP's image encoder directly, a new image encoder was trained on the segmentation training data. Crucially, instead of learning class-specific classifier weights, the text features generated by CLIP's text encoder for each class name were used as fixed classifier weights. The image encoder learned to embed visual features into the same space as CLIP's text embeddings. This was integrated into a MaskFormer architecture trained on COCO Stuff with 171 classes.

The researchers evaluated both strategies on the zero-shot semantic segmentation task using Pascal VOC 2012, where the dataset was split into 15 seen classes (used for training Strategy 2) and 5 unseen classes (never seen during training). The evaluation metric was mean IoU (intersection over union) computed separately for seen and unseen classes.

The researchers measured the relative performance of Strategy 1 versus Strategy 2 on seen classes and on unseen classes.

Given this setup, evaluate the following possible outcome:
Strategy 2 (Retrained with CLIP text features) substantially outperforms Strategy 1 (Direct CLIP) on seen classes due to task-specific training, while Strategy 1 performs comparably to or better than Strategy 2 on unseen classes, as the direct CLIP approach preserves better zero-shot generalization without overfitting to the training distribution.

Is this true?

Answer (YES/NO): YES